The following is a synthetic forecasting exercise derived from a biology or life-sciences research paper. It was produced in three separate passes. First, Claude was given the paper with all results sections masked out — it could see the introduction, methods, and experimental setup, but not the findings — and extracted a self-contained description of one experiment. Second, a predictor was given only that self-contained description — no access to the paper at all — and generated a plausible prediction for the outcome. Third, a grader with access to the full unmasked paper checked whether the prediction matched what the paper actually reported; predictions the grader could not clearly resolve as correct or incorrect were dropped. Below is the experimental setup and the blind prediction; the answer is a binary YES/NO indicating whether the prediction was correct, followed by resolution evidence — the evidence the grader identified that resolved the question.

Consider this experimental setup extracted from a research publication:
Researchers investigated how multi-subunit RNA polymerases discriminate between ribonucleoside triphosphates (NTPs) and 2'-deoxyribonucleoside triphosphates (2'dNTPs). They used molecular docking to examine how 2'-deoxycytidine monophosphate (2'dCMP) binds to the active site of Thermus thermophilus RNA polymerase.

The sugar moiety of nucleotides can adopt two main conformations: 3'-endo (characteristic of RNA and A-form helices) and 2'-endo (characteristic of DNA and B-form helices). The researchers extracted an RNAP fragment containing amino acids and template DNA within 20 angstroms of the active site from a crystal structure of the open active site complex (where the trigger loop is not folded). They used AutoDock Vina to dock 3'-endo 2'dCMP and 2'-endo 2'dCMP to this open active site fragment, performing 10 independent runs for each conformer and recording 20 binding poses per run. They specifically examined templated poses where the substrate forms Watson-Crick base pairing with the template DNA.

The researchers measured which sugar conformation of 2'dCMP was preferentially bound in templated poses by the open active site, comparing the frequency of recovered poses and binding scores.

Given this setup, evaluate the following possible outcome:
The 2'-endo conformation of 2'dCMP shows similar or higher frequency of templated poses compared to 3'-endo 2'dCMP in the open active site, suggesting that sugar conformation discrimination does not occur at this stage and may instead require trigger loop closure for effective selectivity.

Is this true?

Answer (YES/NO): NO